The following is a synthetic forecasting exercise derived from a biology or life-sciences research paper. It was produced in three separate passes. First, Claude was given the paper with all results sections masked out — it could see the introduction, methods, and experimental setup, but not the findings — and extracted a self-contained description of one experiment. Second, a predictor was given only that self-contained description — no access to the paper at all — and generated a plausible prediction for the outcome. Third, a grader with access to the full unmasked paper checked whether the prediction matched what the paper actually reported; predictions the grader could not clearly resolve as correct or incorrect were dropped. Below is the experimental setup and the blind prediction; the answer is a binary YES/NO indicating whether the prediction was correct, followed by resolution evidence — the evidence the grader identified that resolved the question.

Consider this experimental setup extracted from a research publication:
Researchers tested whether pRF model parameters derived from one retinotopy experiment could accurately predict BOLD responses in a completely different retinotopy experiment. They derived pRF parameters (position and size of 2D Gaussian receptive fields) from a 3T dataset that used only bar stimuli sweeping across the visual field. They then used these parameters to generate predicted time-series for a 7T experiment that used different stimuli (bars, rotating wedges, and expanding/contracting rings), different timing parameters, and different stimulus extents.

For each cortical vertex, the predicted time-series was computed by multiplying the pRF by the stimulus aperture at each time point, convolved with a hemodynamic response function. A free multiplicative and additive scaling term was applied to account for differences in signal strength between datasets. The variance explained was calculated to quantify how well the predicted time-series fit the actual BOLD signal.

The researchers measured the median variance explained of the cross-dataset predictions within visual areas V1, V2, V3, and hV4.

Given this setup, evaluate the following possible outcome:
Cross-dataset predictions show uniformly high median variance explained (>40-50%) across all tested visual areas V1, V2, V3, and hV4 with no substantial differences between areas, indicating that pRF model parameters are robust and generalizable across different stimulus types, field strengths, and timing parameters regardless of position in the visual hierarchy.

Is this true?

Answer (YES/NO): NO